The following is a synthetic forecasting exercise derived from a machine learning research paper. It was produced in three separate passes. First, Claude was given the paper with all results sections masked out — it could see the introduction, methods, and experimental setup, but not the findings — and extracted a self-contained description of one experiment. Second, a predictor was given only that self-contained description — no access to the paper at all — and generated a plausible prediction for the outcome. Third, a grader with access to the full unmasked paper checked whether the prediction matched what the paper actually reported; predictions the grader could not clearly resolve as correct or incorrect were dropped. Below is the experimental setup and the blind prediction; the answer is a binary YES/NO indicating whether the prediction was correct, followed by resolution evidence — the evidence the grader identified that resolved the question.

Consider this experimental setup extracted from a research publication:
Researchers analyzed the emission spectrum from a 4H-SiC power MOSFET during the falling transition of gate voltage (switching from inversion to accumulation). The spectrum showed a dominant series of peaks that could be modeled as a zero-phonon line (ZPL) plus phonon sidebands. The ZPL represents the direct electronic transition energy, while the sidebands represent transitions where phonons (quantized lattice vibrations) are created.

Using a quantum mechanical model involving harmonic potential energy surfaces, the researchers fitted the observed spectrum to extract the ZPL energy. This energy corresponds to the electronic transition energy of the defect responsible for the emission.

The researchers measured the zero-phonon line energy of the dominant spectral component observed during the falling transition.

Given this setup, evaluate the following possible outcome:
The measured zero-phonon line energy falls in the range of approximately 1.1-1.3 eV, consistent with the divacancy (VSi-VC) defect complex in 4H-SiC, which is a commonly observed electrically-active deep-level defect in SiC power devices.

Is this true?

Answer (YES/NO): NO